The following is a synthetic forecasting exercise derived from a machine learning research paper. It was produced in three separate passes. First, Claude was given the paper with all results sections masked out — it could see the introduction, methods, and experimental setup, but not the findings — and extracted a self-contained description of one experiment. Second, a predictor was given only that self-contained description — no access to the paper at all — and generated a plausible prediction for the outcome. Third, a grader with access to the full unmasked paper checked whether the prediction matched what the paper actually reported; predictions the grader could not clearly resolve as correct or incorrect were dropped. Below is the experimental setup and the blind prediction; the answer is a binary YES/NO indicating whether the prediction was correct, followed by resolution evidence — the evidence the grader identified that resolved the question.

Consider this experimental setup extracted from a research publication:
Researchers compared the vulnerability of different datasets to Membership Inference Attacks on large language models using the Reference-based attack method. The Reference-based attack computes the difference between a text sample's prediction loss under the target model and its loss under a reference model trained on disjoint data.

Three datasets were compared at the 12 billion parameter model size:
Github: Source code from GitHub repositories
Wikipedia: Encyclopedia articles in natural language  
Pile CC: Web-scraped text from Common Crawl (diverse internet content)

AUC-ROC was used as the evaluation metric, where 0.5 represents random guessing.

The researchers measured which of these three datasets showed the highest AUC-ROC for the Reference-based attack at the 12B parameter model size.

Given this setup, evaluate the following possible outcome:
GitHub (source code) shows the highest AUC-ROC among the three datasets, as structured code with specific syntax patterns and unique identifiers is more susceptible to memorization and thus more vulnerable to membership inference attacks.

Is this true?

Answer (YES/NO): NO